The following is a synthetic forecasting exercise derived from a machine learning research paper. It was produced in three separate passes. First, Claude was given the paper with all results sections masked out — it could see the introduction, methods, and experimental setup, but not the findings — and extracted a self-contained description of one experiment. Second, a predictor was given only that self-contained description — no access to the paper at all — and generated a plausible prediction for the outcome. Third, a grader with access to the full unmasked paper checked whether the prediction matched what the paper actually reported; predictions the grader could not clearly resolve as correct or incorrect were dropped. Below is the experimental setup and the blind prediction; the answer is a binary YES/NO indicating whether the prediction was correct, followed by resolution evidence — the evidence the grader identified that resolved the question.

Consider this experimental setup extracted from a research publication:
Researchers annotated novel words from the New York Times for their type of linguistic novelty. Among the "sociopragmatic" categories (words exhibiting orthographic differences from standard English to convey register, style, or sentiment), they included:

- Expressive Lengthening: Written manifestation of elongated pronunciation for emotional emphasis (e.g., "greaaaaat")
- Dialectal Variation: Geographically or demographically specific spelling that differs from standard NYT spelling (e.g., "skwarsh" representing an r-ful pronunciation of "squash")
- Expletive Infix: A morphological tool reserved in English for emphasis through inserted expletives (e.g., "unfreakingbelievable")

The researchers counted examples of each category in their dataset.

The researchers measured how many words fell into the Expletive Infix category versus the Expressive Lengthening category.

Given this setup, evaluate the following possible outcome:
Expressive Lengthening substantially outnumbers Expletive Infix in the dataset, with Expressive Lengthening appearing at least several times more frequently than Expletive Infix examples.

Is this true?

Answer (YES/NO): YES